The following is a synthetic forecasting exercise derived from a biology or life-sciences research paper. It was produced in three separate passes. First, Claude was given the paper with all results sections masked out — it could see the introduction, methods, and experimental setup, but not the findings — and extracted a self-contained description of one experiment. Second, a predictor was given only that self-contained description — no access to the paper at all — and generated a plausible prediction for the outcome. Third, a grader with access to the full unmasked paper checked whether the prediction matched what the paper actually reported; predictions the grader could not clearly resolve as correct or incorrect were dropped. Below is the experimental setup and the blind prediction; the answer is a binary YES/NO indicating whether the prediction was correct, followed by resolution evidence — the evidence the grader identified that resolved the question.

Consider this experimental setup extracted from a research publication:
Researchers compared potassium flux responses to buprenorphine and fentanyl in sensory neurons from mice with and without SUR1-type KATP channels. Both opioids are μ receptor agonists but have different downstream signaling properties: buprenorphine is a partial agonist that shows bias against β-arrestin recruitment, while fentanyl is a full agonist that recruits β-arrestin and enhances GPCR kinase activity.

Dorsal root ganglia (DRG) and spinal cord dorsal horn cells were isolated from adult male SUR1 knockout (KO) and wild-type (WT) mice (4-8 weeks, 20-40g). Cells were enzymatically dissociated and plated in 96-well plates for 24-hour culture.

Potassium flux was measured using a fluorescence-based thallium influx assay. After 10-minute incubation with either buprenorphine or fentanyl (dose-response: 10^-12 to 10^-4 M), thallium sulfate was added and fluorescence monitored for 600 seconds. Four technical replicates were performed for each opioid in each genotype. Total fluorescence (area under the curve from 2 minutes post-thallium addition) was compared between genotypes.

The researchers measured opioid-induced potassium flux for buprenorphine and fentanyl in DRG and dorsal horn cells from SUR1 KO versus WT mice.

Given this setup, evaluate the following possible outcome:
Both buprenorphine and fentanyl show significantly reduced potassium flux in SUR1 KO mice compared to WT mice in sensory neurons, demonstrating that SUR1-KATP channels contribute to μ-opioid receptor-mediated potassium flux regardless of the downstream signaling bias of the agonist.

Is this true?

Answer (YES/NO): YES